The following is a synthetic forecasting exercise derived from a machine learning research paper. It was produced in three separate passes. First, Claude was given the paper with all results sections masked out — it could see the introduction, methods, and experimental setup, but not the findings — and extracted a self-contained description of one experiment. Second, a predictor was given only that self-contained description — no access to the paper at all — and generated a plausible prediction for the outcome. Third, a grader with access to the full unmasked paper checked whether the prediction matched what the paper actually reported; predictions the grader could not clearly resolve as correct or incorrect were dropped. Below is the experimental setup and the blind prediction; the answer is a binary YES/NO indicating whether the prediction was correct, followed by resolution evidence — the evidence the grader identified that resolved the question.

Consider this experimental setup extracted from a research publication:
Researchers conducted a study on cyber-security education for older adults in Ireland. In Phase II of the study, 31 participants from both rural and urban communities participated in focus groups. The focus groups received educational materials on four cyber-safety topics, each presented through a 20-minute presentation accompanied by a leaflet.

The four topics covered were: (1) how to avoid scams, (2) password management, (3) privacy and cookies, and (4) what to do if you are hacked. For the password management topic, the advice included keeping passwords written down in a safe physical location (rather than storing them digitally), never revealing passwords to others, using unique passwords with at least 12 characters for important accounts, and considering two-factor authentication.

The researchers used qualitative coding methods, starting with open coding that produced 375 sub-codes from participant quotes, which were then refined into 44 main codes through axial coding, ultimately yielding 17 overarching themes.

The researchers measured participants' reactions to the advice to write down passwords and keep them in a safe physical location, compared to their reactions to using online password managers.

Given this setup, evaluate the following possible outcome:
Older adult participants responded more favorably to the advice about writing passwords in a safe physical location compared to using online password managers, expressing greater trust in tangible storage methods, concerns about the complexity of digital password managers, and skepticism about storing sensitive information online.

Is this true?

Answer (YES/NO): NO